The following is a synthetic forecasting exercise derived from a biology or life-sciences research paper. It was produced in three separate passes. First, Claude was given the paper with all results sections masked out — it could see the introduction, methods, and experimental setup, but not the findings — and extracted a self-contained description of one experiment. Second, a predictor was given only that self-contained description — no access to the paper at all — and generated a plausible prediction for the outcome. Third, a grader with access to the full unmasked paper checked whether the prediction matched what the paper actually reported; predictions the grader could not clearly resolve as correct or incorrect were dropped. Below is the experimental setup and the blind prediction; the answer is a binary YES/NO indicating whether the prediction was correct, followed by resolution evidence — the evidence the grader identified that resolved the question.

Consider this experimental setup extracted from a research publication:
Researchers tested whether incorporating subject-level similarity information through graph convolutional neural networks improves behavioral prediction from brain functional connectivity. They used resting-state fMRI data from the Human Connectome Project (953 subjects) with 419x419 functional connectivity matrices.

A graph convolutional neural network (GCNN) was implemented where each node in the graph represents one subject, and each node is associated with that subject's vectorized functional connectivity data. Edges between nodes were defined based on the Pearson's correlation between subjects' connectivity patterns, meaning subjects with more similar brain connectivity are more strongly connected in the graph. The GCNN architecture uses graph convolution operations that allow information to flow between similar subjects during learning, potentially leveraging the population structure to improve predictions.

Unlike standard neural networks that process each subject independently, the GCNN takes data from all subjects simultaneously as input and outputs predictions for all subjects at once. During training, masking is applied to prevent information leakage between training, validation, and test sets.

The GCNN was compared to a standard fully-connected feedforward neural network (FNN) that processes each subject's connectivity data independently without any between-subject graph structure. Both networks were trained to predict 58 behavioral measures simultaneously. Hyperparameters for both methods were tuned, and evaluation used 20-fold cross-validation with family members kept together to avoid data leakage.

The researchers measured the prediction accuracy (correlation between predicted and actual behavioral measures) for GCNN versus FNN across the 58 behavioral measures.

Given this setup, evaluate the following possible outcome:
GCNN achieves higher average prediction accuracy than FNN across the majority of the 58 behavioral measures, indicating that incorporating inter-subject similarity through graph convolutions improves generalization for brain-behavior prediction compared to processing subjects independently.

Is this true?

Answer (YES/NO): NO